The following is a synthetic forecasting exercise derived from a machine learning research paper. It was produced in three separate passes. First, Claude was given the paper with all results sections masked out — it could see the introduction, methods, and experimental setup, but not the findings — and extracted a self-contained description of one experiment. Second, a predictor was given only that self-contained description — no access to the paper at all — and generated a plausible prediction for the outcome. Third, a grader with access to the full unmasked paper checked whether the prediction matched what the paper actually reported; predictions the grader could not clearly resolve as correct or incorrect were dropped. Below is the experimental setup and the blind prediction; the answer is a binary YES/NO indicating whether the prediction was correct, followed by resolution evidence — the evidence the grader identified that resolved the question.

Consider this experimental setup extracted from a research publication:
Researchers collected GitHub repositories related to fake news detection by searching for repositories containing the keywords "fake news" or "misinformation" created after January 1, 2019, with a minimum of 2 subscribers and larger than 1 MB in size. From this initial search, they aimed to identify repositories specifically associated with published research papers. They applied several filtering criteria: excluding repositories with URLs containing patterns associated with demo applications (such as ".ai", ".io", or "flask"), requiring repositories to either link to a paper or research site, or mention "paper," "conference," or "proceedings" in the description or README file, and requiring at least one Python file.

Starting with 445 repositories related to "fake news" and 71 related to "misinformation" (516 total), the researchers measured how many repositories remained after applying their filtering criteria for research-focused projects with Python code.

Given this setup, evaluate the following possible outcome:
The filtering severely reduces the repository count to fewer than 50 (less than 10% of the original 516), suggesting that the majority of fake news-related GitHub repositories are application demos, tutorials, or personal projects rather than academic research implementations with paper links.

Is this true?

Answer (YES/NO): YES